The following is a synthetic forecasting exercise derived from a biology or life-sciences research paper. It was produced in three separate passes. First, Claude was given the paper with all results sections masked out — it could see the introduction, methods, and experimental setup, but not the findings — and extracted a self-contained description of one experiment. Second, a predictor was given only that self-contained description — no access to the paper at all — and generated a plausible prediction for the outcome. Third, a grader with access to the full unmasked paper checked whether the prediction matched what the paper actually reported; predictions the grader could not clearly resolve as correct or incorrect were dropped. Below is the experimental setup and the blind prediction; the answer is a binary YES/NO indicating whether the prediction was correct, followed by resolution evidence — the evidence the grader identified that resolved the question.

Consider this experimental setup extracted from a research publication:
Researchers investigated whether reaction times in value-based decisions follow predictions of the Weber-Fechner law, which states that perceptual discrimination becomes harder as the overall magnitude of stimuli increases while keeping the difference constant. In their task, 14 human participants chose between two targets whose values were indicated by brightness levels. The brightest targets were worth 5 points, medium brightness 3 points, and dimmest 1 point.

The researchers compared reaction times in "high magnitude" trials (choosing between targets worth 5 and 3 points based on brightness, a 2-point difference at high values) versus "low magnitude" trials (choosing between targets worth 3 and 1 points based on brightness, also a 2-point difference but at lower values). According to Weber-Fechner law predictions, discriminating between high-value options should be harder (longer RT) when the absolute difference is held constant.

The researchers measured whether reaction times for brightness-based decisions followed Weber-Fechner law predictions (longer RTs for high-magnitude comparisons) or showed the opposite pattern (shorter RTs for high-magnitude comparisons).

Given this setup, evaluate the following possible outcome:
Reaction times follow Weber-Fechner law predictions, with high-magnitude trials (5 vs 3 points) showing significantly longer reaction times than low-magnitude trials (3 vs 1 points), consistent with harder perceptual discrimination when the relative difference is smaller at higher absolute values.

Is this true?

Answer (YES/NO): NO